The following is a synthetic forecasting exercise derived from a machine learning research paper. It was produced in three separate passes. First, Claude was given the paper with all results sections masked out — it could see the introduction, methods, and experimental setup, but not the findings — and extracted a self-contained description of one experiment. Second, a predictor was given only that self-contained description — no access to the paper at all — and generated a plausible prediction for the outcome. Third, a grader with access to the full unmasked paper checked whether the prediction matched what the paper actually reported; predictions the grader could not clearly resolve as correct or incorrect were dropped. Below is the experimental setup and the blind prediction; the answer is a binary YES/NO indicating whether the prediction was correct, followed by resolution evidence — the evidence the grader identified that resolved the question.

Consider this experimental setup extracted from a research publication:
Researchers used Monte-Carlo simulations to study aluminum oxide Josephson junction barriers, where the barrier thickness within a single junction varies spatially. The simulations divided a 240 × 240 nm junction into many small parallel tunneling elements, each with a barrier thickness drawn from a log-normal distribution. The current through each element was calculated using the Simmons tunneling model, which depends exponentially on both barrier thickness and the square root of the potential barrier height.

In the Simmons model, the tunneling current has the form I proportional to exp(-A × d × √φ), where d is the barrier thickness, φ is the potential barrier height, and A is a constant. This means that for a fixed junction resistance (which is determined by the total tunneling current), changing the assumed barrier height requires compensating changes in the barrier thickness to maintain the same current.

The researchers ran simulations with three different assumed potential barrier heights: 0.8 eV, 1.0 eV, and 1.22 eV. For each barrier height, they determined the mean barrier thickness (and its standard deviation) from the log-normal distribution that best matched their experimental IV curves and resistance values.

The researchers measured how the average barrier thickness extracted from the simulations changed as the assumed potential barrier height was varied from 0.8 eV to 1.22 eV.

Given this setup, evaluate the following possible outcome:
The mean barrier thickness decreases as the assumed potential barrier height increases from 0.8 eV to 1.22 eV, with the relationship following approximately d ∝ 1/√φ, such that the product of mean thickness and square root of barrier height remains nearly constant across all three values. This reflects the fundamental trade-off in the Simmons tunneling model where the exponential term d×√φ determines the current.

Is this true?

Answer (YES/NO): NO